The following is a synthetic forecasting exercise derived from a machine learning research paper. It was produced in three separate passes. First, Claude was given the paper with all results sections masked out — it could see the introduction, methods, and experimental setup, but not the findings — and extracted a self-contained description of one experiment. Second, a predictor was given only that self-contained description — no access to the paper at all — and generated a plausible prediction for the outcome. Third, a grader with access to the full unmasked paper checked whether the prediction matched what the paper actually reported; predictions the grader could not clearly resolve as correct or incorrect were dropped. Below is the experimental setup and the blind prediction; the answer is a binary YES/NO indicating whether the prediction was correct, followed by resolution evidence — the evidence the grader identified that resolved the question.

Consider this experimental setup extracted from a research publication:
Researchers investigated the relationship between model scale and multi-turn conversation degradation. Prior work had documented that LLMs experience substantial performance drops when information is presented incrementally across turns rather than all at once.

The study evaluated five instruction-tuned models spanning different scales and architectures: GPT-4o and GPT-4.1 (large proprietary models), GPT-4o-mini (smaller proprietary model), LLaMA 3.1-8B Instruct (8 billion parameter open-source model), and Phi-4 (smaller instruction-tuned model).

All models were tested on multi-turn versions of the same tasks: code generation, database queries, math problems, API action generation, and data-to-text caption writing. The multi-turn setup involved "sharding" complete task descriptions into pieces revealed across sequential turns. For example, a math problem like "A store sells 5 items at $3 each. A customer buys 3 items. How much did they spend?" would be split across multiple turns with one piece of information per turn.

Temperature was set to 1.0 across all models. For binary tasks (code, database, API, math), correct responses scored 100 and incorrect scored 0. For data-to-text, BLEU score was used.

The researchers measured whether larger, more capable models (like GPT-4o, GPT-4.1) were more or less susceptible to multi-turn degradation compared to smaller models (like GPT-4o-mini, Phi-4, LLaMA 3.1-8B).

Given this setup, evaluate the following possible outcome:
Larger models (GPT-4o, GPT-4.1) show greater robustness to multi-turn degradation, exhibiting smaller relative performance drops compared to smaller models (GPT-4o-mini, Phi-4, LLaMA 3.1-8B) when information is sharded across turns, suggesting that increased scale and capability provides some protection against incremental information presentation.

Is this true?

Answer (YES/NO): NO